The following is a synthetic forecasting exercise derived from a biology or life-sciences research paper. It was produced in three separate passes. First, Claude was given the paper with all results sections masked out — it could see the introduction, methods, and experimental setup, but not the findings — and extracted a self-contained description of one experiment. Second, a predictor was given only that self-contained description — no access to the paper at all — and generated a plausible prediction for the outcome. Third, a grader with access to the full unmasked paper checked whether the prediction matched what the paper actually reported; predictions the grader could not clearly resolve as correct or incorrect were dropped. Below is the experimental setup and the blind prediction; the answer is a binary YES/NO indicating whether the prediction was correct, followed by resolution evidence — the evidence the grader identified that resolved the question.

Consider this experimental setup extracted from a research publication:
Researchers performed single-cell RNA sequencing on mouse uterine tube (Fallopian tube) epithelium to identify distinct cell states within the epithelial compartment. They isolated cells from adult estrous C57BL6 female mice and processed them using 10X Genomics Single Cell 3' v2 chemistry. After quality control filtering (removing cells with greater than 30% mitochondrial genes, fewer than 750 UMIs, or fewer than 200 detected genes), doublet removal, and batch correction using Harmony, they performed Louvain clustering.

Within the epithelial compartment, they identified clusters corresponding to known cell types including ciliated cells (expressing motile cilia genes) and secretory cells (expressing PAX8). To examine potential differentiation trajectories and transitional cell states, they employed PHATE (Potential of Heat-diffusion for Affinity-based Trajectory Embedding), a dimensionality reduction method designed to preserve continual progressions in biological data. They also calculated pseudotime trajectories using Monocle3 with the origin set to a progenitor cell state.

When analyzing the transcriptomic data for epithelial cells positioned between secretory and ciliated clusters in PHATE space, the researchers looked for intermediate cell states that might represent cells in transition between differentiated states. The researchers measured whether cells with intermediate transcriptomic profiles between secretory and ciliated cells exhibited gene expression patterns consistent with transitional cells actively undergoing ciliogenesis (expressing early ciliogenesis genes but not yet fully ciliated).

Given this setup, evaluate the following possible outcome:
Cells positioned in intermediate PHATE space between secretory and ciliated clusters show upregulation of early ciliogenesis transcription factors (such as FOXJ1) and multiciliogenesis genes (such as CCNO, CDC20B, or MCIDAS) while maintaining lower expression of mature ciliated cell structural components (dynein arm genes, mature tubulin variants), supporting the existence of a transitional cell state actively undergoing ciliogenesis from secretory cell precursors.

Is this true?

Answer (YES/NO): NO